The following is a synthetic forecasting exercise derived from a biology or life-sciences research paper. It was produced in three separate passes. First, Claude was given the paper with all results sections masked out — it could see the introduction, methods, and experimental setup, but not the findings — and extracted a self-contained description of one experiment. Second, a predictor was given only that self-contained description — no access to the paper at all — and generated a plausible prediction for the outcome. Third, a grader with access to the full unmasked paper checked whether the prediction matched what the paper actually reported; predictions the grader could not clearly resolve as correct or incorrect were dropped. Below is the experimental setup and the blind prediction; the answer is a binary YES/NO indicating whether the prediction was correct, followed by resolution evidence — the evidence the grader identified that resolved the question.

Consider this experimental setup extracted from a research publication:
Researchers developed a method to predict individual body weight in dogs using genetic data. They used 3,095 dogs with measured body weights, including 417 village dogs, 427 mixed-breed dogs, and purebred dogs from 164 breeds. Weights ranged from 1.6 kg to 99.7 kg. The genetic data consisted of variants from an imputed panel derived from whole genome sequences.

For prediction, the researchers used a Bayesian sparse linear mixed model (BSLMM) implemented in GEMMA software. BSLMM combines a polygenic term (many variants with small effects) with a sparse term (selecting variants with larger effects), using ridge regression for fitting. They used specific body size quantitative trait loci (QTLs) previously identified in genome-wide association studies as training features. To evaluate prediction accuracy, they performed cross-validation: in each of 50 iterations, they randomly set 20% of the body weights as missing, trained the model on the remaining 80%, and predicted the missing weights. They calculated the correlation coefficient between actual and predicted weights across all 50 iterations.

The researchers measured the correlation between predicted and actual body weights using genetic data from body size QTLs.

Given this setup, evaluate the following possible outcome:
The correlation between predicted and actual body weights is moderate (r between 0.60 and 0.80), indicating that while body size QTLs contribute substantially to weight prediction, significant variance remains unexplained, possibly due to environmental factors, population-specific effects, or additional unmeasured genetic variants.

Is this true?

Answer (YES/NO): NO